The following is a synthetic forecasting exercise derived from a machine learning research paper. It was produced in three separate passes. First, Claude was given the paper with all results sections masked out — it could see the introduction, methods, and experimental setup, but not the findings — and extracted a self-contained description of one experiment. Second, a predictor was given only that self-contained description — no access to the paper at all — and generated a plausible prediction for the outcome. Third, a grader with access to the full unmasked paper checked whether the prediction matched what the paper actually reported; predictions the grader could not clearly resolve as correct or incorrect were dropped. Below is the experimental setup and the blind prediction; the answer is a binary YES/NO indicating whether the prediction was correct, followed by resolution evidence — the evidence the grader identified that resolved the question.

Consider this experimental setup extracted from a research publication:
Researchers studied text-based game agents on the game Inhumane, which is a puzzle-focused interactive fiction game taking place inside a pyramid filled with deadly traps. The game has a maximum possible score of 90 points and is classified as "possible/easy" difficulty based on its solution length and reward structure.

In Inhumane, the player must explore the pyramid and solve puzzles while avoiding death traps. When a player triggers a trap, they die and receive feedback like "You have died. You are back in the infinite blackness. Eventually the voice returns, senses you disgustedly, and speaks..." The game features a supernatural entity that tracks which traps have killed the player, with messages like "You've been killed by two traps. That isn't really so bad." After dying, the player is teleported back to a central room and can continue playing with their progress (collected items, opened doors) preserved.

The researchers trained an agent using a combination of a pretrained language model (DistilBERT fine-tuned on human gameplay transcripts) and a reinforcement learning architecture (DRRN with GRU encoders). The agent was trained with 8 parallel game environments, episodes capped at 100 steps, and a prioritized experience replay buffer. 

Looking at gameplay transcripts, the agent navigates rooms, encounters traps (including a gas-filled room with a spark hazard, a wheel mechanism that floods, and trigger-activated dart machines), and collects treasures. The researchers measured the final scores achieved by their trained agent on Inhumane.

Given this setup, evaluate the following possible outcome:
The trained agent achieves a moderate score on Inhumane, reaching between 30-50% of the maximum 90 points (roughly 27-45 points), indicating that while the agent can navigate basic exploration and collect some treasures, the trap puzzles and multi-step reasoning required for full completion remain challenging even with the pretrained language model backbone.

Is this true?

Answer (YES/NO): YES